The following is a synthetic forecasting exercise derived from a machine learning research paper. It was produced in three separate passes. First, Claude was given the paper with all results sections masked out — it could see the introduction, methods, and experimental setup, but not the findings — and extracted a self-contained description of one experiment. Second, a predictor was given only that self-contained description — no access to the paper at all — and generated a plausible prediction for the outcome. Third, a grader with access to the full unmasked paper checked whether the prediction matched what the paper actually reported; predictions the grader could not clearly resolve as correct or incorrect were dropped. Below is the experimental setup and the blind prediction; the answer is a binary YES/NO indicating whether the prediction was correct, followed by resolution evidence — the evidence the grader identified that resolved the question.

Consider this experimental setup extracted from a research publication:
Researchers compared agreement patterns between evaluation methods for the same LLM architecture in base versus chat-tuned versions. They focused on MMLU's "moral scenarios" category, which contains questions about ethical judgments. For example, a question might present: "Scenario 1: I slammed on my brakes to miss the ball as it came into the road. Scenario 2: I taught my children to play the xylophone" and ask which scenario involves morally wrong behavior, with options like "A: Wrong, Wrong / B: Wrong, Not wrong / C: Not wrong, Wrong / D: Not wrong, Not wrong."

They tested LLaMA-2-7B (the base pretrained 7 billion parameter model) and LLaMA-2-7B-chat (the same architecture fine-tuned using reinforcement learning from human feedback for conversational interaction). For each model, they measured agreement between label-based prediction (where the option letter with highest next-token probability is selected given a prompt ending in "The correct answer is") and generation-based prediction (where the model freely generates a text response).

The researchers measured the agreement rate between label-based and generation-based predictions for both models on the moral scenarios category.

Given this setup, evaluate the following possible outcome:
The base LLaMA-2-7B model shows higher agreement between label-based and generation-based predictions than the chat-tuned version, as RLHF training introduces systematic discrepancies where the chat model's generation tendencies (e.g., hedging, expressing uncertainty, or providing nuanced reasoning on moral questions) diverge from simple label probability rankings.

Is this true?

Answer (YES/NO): NO